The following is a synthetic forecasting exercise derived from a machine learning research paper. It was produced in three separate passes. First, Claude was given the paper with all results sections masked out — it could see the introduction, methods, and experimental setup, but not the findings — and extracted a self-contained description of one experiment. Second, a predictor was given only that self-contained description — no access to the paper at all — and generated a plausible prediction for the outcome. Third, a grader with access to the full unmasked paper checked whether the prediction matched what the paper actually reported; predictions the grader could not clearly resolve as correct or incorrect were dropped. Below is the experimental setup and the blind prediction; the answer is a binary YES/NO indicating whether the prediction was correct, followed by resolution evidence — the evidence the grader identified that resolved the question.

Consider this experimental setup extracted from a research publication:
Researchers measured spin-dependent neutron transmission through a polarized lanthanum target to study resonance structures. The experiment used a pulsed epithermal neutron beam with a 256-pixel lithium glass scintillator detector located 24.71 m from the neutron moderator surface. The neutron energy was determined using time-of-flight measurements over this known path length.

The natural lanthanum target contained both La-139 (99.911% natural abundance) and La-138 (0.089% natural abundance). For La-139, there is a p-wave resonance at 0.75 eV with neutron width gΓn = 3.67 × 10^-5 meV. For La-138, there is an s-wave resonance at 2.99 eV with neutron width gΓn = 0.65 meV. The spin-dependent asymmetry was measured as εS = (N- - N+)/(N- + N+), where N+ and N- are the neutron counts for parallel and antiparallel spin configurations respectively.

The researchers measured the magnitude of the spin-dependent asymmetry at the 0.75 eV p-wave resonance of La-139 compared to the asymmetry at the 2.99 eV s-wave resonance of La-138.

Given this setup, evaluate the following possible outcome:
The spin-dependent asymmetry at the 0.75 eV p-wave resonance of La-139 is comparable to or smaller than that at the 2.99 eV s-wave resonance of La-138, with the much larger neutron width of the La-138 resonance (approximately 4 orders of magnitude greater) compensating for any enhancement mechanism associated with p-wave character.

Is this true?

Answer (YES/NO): YES